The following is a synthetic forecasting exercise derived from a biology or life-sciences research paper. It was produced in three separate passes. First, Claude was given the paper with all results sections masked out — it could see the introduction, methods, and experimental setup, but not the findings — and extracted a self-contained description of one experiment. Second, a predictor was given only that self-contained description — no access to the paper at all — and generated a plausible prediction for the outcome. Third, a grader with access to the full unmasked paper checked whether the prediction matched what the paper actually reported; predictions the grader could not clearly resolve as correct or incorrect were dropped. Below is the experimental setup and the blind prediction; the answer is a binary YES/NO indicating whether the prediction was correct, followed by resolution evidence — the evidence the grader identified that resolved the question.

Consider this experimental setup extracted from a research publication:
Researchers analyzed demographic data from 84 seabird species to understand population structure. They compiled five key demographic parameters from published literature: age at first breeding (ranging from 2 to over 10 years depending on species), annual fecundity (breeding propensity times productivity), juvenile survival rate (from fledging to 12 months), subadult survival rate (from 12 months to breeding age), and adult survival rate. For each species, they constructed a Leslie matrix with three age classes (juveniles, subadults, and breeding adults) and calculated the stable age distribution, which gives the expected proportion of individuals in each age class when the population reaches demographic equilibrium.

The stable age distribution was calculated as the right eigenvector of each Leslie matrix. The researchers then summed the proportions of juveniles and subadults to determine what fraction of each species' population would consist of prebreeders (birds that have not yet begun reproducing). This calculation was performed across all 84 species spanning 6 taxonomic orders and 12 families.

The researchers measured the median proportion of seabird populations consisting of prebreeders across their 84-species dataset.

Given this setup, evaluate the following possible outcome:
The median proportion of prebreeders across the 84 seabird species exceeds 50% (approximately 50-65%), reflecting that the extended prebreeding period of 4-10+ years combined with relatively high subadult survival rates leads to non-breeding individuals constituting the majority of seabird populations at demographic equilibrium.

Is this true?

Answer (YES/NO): NO